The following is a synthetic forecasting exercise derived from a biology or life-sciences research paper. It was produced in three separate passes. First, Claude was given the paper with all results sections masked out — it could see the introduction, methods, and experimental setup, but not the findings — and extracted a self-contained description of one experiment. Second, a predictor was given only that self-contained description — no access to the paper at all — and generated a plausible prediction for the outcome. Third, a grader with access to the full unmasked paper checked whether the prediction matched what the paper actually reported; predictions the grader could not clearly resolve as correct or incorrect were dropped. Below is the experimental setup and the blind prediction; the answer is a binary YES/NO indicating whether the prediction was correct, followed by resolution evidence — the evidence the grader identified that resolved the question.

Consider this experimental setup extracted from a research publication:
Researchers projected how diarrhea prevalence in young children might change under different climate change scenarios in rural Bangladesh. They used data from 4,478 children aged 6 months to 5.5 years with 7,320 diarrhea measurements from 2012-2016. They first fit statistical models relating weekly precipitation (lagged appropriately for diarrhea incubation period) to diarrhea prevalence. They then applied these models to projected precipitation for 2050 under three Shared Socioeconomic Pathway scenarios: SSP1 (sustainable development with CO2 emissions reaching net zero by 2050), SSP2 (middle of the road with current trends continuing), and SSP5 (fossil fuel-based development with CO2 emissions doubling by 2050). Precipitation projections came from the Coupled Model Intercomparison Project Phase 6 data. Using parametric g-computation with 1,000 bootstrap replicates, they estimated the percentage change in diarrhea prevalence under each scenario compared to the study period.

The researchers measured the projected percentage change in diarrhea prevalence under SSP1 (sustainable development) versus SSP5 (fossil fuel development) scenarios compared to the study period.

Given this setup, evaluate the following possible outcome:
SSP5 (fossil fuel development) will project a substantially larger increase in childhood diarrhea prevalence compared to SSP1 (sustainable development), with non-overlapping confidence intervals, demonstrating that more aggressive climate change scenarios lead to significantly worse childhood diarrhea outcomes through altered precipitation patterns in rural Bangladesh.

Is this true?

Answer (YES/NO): YES